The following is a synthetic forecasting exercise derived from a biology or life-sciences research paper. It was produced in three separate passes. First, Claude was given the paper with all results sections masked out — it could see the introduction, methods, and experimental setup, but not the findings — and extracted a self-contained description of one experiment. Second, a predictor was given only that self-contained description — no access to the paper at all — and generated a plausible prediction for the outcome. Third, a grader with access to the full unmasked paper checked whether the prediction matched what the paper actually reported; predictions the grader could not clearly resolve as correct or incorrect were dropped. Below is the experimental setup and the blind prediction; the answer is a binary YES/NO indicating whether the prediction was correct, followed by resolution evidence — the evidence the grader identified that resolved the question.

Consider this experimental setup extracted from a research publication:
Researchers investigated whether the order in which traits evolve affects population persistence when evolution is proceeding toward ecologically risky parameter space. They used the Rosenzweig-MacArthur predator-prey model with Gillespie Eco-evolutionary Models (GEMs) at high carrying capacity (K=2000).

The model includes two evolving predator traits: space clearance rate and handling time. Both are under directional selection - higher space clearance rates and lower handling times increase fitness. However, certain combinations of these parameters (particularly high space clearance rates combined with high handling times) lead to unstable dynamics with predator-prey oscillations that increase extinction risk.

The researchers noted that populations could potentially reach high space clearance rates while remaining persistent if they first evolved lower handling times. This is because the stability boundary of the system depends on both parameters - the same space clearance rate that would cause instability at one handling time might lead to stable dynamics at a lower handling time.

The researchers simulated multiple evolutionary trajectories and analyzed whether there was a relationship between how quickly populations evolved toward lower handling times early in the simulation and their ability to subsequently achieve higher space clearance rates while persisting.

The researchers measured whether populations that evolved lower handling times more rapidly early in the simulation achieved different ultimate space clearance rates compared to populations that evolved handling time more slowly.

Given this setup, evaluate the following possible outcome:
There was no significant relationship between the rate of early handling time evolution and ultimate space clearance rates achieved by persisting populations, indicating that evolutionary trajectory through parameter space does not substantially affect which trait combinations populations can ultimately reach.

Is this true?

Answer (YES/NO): NO